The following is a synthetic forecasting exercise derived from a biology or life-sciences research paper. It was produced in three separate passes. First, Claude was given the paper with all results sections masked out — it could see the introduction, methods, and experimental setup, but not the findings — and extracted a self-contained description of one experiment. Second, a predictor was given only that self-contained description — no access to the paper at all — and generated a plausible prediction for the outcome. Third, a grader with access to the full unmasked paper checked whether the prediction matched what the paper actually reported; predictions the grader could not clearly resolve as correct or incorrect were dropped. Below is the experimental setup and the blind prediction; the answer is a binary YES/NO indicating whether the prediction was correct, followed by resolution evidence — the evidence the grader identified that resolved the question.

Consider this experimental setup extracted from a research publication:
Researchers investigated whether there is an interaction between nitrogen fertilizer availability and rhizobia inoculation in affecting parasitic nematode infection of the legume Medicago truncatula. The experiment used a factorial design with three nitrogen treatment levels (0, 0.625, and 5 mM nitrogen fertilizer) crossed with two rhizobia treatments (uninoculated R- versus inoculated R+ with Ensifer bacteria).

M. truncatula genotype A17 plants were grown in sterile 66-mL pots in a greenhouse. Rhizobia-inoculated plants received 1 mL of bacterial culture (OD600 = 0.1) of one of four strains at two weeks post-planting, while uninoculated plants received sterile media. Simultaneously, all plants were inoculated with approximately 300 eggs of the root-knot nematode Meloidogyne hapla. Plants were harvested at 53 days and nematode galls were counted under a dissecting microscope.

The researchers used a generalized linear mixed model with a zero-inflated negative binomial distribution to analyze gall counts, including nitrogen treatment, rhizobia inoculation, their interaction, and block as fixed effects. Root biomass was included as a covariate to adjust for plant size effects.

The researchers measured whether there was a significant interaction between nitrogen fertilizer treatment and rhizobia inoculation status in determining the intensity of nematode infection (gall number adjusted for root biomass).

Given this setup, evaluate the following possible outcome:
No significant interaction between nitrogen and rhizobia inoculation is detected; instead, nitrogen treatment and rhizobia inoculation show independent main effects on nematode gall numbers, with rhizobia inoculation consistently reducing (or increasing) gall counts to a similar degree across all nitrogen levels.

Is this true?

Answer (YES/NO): NO